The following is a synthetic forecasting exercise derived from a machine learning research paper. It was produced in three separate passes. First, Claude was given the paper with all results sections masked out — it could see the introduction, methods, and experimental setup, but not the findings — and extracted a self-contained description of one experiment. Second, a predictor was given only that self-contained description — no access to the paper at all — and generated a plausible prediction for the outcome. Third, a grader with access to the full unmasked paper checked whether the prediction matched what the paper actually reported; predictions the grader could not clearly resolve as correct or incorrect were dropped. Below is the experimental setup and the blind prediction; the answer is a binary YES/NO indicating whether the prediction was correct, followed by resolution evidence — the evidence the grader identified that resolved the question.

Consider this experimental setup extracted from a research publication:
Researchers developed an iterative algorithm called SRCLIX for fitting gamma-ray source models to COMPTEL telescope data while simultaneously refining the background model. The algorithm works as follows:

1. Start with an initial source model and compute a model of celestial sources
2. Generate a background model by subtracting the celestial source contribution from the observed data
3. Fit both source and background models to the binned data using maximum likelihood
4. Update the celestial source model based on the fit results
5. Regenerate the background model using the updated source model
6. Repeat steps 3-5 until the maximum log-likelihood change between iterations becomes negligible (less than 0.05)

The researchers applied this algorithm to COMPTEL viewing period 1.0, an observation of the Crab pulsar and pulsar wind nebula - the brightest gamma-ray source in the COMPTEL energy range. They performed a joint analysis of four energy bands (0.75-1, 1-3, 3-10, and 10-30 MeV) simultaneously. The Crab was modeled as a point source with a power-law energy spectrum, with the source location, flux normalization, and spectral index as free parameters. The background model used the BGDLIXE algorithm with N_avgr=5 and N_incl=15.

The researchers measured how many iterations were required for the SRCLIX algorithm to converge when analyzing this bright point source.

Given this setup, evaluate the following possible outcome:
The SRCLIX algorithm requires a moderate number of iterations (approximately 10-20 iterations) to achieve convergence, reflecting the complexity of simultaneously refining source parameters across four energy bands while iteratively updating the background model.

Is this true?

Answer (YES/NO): NO